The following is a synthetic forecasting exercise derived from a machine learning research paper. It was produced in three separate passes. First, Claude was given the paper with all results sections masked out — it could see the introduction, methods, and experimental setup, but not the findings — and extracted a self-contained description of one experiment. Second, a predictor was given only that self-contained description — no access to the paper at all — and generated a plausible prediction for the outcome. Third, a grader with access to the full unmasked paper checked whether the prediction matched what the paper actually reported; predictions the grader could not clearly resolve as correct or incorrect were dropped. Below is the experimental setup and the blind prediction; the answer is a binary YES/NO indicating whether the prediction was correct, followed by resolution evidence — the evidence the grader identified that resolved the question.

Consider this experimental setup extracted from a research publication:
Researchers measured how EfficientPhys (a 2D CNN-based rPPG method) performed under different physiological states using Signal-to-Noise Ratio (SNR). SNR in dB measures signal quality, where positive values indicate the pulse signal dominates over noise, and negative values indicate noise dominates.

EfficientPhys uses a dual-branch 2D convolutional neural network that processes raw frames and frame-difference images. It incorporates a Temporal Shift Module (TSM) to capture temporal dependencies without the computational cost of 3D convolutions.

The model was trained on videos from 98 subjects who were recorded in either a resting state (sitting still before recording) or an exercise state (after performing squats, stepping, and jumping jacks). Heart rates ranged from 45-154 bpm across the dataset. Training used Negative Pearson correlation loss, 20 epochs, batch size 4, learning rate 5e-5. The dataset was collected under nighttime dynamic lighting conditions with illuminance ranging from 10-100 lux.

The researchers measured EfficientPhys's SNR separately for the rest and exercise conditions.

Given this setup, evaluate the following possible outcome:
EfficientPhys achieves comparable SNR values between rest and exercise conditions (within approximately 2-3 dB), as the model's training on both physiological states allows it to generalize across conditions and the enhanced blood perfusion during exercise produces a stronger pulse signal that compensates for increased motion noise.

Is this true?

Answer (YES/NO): NO